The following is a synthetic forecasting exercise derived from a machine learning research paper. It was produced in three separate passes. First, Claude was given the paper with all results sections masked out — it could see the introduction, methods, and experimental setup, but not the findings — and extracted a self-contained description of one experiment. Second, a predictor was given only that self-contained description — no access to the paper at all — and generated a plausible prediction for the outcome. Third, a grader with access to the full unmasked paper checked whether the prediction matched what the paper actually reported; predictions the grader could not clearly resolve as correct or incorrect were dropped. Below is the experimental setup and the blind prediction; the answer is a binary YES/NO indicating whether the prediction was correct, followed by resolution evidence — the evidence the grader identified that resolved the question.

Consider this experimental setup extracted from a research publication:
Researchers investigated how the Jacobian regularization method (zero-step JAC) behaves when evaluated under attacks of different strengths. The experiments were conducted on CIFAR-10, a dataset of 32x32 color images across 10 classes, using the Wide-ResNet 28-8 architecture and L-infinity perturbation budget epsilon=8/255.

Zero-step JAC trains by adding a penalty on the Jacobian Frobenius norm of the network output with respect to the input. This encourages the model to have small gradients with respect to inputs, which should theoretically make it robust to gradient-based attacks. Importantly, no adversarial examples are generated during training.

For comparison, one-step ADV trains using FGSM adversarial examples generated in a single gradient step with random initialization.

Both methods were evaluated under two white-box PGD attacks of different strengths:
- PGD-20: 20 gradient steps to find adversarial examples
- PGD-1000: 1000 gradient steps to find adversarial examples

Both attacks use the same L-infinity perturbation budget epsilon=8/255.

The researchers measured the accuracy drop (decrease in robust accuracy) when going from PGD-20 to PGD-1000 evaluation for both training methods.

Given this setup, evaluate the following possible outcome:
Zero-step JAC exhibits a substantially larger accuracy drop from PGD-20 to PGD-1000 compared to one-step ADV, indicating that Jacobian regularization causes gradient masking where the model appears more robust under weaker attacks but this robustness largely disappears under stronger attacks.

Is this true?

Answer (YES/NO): NO